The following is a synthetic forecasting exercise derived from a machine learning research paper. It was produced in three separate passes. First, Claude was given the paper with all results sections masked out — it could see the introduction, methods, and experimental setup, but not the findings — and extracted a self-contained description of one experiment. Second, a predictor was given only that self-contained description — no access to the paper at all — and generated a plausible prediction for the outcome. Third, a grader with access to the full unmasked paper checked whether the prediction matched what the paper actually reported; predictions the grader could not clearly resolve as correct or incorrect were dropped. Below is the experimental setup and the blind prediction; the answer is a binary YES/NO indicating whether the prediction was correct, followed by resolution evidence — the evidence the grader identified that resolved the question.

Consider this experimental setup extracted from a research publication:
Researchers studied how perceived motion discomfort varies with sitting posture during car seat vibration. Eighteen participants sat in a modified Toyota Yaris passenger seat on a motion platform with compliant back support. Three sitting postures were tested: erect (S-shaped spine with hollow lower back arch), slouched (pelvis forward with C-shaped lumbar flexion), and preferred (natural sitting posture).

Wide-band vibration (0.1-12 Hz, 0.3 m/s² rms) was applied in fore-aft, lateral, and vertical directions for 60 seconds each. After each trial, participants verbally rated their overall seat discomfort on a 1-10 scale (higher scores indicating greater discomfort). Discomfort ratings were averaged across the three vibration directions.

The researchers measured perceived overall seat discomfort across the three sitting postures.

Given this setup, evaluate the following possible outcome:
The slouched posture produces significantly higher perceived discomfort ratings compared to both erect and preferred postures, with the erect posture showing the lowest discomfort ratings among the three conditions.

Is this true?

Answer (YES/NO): NO